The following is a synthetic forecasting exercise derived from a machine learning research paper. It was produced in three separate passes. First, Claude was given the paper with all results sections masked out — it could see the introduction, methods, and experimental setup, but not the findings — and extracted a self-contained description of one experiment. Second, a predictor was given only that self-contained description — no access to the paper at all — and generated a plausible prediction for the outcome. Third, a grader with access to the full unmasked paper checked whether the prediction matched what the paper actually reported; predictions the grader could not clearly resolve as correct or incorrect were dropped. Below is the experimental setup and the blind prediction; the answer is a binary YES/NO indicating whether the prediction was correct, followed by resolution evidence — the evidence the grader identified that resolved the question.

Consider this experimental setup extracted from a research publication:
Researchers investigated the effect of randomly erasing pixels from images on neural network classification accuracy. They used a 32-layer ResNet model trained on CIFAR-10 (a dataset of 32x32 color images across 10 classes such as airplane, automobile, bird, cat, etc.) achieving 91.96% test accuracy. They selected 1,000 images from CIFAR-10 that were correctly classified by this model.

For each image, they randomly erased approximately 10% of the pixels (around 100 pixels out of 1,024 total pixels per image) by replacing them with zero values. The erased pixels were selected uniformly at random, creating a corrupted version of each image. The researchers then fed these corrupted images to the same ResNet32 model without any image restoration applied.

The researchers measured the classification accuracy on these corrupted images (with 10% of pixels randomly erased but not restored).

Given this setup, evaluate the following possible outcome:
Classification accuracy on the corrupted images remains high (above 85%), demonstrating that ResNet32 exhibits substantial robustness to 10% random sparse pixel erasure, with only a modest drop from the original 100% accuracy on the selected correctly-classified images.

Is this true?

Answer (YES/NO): NO